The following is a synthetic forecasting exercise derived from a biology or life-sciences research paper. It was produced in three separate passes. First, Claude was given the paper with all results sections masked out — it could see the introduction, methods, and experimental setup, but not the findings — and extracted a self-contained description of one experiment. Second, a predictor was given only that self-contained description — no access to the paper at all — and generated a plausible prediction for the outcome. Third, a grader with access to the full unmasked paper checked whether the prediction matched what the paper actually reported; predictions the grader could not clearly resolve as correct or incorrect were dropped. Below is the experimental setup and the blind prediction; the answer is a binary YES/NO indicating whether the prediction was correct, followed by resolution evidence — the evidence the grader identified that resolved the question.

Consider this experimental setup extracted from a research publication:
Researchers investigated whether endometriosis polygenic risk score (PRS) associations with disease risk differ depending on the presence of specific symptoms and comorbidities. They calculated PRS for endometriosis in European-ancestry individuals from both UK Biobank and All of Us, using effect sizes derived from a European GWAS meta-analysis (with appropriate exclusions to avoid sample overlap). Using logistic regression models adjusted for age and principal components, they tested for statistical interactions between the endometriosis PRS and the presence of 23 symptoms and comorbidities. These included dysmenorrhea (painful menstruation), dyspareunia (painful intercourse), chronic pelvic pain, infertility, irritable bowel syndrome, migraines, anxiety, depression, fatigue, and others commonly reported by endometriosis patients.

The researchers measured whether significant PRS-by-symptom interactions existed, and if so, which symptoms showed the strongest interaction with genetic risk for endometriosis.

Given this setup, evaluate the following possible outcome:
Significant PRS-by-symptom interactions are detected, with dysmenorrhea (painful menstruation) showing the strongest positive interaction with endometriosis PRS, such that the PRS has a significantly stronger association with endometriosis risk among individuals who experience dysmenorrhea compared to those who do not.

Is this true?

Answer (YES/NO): NO